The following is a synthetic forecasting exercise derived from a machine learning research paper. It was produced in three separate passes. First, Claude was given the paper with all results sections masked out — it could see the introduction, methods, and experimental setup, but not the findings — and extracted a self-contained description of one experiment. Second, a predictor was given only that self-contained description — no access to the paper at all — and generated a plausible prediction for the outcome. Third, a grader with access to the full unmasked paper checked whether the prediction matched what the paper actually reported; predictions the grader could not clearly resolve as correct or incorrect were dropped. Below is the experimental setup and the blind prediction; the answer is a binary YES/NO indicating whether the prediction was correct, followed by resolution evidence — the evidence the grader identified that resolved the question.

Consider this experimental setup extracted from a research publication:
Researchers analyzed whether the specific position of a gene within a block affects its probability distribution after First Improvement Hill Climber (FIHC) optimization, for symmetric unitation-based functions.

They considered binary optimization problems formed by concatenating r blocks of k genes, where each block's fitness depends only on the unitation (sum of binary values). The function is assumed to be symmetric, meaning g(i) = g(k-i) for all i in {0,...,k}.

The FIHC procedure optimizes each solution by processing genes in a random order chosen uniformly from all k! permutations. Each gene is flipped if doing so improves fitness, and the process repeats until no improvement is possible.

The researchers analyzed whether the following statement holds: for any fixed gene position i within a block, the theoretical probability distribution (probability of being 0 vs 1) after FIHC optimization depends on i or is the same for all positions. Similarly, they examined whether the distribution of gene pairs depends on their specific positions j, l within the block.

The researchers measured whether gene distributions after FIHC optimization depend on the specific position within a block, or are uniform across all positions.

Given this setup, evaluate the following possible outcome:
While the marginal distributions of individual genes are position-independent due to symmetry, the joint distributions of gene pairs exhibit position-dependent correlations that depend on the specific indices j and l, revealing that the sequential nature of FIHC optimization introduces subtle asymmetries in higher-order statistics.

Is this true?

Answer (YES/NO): NO